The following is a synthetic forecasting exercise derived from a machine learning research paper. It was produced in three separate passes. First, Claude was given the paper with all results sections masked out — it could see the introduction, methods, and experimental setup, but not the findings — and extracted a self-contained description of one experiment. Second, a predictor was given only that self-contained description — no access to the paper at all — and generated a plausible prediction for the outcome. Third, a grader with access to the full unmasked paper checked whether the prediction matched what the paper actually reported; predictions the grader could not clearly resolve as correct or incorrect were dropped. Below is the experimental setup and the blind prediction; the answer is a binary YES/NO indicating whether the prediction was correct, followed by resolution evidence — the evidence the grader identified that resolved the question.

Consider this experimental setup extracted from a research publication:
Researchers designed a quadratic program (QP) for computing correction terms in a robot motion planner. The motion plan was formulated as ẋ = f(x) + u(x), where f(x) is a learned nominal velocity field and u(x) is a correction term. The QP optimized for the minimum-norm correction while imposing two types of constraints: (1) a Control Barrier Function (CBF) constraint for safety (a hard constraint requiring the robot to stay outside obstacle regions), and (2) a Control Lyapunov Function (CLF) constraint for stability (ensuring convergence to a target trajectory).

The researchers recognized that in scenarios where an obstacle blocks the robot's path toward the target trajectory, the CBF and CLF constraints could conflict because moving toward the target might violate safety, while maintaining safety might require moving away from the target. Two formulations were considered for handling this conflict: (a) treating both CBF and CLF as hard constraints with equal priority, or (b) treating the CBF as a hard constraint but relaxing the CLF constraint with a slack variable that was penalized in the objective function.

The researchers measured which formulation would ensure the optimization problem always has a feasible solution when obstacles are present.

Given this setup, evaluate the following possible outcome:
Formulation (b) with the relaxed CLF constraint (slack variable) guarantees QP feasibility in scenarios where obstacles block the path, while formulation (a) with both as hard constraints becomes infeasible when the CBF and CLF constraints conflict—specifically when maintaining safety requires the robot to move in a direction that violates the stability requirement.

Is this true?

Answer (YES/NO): YES